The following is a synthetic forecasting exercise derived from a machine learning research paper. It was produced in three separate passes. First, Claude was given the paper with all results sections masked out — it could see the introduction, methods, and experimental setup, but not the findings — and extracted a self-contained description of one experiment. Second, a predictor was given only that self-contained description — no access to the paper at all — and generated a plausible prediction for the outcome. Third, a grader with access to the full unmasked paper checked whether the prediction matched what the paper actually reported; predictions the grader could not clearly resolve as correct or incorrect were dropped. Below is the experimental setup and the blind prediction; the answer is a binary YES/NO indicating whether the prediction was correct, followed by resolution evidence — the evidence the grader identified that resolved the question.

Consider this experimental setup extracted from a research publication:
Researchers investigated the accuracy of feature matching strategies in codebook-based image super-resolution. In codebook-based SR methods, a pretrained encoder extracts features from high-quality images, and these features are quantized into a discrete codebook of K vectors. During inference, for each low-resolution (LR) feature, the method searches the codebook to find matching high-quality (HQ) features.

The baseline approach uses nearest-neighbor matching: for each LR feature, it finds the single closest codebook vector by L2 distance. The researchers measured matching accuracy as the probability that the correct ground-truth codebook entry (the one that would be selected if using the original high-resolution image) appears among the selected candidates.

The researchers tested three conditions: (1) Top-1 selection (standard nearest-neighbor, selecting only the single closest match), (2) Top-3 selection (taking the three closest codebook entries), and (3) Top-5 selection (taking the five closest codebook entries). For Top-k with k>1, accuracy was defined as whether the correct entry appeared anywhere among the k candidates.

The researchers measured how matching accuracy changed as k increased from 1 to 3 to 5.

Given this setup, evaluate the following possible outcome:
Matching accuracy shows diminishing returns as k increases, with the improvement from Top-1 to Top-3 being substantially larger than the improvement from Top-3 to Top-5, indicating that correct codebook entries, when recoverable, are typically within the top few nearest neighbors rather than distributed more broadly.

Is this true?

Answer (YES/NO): YES